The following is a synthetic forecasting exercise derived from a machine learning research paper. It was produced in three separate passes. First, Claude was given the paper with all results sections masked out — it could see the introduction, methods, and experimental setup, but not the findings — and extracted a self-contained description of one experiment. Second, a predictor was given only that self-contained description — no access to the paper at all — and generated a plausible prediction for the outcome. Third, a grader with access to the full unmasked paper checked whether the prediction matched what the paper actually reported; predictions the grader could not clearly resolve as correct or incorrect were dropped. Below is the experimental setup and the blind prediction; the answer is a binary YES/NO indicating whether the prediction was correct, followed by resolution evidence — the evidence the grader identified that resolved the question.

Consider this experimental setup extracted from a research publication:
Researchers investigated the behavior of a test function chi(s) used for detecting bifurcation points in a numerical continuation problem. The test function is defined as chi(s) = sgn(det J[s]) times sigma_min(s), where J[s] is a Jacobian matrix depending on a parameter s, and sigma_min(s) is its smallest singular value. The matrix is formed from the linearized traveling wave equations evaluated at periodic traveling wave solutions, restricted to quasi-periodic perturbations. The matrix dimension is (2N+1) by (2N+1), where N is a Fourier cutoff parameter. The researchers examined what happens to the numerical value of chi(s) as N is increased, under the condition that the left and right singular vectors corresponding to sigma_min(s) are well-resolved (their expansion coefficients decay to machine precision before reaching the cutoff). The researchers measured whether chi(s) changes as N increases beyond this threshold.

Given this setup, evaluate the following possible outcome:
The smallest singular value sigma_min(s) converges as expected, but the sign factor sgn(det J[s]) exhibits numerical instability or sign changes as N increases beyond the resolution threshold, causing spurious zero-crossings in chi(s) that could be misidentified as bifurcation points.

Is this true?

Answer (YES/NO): NO